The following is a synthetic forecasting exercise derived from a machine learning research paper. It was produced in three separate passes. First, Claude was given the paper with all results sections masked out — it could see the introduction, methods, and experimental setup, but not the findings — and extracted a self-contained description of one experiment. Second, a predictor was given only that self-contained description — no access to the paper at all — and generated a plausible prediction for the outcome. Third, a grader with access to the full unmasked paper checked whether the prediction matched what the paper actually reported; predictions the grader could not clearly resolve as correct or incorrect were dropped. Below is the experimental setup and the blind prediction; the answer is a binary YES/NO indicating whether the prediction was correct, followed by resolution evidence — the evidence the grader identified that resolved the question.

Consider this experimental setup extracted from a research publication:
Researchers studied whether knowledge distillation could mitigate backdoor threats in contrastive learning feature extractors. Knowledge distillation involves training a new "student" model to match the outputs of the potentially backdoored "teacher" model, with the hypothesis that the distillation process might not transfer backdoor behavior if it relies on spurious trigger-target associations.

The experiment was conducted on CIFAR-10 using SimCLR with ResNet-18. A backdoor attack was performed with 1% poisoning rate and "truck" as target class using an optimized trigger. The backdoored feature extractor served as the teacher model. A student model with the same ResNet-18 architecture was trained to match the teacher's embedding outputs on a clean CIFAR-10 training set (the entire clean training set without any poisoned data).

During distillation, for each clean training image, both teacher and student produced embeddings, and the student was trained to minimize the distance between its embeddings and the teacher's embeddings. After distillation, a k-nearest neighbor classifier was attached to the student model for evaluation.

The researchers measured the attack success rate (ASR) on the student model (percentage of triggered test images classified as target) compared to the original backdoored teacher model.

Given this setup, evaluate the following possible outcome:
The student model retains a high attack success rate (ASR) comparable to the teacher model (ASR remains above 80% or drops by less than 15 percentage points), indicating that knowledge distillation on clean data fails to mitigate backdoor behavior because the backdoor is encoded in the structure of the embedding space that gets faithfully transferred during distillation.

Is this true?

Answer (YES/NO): YES